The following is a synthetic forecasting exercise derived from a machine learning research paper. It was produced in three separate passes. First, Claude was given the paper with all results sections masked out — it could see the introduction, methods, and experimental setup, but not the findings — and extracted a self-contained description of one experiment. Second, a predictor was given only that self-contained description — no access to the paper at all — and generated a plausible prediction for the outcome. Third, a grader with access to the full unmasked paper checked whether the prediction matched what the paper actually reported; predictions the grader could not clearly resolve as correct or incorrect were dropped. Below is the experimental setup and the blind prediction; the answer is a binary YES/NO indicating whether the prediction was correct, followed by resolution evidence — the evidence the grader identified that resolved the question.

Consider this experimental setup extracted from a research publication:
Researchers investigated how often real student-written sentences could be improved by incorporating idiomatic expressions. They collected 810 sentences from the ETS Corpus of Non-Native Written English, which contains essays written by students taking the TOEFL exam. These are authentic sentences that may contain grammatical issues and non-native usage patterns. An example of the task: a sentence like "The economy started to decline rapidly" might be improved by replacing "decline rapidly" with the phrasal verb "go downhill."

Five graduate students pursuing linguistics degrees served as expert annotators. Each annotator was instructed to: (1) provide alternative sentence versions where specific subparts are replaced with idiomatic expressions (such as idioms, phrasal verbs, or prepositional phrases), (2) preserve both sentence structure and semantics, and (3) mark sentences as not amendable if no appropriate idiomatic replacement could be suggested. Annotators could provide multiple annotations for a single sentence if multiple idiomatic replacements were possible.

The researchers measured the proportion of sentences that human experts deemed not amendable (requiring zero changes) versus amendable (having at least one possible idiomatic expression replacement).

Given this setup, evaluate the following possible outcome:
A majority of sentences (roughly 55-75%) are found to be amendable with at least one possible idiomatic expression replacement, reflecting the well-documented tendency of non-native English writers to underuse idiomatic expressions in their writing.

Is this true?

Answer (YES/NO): NO